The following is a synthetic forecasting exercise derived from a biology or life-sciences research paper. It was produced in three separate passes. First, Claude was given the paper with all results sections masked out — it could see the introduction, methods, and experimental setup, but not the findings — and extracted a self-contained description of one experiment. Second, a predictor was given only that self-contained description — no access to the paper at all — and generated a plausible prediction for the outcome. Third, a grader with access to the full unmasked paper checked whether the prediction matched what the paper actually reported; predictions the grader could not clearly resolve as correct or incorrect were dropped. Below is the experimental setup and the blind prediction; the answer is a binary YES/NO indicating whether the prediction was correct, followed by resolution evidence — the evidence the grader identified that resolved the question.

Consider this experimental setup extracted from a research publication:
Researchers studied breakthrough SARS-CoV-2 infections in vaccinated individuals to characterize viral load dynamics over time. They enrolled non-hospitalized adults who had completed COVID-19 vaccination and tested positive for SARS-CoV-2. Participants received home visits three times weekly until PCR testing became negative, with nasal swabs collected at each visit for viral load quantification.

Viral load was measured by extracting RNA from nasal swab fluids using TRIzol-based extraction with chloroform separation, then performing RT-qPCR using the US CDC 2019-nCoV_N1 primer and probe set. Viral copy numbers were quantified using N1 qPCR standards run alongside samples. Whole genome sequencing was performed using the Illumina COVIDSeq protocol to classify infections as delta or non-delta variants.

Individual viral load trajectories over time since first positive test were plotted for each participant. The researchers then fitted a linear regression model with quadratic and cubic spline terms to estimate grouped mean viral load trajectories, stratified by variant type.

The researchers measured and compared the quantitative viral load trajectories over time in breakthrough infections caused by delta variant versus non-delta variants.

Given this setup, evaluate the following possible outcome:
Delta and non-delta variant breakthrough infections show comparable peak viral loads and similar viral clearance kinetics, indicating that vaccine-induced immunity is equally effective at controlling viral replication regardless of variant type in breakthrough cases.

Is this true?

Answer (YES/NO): NO